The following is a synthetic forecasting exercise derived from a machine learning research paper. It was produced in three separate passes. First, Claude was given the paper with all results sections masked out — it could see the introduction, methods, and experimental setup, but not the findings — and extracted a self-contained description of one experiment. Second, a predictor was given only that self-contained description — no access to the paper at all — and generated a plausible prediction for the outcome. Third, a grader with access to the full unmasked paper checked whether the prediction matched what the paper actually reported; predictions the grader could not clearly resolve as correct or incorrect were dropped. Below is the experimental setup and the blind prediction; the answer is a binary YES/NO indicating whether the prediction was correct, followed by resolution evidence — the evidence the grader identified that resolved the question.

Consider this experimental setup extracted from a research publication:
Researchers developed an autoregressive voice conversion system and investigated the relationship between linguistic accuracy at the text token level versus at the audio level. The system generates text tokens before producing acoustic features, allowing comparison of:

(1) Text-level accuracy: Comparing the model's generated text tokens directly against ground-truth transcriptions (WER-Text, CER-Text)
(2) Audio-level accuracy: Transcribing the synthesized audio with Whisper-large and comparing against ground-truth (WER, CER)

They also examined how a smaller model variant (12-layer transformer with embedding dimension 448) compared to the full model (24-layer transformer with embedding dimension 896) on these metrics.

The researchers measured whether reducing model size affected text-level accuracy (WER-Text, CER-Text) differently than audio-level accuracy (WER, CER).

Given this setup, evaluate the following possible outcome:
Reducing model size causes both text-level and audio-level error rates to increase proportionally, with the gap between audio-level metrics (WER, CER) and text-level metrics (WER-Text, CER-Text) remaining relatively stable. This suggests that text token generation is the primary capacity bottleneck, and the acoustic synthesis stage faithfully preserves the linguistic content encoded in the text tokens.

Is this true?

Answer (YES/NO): NO